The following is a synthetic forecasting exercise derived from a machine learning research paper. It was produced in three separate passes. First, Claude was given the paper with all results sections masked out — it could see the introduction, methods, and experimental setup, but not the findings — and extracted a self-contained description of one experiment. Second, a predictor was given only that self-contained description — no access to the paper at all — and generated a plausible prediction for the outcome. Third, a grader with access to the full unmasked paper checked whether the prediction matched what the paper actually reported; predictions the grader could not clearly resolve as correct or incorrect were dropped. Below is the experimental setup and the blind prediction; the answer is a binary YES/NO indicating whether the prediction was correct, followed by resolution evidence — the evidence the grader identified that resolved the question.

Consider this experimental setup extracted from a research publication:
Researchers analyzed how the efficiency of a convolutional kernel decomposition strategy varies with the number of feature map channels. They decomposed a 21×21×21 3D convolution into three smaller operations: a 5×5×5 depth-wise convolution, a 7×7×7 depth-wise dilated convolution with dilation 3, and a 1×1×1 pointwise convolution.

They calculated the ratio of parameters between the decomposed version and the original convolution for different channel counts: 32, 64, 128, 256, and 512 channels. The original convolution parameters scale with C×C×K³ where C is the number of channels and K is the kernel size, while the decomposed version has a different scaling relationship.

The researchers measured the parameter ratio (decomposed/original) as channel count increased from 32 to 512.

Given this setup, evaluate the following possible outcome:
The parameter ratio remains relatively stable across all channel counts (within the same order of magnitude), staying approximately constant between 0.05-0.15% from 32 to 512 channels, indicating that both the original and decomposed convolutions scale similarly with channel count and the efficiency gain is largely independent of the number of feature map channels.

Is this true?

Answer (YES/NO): NO